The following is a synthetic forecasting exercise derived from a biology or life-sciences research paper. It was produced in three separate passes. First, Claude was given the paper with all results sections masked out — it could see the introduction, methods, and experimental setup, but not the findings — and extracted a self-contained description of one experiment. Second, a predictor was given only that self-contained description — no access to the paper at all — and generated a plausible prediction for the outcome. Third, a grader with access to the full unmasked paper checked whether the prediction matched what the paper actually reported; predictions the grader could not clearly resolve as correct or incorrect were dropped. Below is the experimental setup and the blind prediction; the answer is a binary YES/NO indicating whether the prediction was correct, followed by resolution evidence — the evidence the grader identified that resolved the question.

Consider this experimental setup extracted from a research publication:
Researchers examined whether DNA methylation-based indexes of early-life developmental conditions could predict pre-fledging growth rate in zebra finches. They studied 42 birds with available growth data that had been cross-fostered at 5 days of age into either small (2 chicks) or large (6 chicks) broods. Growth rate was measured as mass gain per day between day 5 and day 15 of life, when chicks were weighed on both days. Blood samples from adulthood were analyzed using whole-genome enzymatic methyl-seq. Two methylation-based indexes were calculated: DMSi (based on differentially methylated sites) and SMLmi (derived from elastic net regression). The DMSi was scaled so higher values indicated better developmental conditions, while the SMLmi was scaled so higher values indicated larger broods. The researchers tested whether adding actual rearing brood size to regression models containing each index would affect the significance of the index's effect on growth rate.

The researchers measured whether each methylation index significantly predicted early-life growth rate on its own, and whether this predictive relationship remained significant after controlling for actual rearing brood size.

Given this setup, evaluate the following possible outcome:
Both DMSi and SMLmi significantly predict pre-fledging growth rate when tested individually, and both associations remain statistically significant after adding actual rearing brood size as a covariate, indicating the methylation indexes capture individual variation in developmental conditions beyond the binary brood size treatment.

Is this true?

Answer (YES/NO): NO